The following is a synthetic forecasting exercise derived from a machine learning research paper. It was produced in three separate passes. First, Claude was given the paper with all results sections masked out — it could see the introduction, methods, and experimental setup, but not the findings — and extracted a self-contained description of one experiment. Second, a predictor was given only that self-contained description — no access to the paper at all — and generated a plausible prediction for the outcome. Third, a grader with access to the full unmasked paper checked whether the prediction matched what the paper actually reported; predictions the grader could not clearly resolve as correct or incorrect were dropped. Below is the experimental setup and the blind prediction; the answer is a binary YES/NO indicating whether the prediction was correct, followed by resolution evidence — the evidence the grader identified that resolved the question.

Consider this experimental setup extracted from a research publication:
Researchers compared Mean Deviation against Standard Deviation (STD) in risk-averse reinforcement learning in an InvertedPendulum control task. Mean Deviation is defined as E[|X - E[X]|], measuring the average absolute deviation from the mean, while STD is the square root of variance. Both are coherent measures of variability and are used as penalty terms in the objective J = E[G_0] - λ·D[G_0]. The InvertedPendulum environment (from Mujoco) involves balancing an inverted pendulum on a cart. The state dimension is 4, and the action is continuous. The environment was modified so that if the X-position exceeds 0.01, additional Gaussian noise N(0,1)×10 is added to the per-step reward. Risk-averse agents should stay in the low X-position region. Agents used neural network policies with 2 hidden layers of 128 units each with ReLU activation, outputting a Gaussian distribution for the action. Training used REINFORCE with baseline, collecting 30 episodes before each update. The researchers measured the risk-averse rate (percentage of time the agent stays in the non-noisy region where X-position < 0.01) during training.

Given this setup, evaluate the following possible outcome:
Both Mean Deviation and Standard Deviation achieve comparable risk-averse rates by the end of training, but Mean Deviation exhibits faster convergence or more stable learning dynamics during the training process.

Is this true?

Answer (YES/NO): NO